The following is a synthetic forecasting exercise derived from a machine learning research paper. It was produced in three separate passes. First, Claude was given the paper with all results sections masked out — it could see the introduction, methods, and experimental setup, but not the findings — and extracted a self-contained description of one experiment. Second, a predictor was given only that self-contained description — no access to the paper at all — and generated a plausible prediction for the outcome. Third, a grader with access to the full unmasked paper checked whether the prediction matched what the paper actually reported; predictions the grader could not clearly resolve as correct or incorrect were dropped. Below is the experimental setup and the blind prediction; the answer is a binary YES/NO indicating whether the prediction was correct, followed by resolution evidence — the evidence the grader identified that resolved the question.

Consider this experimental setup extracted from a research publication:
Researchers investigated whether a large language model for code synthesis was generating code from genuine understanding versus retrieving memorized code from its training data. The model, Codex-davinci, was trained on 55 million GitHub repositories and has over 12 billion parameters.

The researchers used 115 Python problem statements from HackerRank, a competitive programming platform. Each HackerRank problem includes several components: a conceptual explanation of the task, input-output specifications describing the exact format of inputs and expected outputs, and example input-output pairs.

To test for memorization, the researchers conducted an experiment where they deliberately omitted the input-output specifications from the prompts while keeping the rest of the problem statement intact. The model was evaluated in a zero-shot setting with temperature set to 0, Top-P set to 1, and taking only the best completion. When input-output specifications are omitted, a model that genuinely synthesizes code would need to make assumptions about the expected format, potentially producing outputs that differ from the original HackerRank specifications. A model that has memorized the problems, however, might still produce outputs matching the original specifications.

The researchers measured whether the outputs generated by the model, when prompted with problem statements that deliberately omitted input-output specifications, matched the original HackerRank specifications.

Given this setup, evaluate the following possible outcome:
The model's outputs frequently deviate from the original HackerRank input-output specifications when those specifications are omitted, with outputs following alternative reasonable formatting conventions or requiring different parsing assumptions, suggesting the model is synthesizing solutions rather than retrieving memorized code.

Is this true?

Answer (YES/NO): NO